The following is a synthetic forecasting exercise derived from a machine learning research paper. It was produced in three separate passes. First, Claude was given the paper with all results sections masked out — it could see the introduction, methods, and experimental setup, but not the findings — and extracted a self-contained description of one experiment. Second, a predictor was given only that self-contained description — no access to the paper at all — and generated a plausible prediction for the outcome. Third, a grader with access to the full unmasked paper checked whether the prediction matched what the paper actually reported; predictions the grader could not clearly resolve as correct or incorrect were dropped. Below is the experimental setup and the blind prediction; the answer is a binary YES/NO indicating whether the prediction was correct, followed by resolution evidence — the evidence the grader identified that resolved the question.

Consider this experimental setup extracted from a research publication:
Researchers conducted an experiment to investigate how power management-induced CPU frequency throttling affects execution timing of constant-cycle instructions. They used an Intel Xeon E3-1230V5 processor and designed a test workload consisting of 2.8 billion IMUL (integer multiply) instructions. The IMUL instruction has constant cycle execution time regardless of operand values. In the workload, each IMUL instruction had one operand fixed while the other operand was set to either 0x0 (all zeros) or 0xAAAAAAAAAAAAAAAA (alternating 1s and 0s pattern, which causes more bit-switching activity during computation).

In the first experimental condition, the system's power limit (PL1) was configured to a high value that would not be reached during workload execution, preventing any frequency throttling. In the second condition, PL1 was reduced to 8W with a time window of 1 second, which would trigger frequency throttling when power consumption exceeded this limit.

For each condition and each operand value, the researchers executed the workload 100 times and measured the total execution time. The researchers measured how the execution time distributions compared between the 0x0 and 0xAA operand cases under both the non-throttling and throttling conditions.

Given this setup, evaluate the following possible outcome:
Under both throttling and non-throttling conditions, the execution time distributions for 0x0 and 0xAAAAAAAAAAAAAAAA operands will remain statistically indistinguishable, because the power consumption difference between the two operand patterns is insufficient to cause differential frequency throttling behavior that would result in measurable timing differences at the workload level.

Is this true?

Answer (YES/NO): NO